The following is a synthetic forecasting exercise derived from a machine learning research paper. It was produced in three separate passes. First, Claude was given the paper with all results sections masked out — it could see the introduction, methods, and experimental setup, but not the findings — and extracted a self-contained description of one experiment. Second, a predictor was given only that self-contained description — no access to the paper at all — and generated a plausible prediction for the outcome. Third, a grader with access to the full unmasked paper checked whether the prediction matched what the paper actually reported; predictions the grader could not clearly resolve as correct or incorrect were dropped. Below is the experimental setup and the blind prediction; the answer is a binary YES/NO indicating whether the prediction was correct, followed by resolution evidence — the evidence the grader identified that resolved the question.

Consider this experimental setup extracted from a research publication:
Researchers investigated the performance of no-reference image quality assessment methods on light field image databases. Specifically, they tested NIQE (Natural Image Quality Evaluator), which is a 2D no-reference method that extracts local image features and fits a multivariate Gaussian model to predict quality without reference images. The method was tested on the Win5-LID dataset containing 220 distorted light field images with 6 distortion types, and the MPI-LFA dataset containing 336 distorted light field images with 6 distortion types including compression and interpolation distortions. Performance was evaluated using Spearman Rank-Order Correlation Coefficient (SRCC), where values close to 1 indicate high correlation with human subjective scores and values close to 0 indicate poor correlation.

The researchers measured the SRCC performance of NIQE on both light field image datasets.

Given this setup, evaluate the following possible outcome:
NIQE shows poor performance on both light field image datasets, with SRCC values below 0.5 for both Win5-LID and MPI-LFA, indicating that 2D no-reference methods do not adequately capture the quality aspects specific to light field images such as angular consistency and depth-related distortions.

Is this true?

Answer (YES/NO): YES